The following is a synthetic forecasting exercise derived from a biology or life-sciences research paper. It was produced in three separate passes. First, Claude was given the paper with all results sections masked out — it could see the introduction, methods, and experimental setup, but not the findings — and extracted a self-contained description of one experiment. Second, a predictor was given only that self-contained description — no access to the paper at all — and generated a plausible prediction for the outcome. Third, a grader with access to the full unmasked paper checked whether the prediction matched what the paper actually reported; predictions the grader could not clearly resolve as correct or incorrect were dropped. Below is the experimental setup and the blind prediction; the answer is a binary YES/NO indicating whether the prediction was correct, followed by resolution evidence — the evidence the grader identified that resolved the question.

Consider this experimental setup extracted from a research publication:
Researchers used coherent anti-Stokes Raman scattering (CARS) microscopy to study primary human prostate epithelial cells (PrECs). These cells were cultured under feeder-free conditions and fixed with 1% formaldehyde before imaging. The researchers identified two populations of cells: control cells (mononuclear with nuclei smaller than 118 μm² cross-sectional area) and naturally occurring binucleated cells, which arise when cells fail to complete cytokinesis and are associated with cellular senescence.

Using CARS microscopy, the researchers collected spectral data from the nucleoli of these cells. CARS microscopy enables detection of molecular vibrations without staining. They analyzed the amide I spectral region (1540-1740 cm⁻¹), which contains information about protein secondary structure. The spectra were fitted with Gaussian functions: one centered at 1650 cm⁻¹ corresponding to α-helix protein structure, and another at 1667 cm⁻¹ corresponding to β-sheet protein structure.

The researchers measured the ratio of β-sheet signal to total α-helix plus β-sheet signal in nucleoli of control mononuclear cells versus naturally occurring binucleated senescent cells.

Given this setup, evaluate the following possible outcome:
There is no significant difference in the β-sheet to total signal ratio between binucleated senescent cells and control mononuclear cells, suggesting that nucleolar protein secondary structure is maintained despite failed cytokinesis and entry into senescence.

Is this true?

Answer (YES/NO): NO